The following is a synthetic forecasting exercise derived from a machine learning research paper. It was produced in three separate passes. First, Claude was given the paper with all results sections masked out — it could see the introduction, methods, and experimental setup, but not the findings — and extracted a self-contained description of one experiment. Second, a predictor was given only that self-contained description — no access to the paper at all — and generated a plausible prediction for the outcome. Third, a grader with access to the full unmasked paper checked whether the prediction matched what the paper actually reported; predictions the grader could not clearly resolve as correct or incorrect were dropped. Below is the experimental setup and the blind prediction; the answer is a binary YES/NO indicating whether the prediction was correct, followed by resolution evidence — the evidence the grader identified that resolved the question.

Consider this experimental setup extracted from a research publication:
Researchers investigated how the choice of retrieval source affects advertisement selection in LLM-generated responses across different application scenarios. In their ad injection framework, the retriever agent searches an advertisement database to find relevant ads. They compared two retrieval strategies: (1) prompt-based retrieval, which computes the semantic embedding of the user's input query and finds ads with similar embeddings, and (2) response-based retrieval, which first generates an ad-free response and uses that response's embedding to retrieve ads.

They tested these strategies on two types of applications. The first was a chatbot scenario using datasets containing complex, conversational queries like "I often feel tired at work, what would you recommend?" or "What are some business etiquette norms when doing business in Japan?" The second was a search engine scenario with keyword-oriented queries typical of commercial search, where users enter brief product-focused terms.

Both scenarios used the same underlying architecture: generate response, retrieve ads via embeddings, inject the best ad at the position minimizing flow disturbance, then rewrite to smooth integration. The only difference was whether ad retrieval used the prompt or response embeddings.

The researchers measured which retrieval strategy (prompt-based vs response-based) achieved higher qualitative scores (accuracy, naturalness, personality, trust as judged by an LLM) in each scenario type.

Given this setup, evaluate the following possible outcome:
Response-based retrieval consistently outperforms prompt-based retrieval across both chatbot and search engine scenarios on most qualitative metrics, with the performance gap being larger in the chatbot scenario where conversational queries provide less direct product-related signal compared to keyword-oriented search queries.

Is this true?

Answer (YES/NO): NO